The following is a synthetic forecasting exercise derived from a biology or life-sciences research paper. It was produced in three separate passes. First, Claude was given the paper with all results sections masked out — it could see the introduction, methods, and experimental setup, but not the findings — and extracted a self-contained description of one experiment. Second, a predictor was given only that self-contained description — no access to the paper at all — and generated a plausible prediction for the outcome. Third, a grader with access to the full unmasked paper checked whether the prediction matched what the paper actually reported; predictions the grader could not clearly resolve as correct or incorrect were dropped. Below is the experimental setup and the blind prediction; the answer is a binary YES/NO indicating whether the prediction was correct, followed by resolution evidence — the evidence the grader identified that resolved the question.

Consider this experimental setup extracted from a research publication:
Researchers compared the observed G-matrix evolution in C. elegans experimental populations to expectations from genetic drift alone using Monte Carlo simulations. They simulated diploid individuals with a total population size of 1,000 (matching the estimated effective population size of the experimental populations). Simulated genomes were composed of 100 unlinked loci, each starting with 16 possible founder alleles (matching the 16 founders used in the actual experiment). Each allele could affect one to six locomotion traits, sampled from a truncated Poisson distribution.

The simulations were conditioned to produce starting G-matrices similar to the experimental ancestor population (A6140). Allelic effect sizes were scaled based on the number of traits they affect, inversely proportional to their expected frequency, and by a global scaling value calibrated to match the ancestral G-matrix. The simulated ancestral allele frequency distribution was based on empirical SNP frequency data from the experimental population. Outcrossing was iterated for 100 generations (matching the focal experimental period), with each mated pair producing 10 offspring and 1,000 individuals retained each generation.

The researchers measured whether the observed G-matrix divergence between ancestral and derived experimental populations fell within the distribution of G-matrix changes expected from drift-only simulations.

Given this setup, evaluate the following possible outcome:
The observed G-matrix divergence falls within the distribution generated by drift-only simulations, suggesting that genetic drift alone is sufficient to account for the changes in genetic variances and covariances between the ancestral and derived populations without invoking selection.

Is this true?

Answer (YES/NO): NO